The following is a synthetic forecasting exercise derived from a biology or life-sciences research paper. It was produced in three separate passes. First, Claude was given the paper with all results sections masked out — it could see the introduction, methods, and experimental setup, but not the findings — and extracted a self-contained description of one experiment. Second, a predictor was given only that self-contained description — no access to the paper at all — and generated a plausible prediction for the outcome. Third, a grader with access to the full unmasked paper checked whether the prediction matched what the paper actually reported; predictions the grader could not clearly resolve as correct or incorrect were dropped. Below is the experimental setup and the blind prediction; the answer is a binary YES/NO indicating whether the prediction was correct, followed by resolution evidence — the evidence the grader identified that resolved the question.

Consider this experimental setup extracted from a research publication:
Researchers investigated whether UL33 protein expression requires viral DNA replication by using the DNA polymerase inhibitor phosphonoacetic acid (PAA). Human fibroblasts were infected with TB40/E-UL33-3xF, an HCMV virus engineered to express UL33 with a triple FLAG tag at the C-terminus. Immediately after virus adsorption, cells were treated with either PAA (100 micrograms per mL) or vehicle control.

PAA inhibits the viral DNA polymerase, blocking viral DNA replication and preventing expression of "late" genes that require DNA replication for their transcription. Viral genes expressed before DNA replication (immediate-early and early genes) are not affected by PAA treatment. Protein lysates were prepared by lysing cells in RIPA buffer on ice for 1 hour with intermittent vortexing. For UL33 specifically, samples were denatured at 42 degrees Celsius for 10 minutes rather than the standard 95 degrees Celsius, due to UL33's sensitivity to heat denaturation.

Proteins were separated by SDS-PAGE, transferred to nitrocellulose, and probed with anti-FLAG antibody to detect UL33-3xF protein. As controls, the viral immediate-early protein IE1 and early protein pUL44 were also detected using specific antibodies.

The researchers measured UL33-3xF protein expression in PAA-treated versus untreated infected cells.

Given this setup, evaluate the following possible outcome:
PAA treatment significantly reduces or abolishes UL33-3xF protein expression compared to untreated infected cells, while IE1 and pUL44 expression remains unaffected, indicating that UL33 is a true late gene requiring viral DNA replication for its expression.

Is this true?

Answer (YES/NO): YES